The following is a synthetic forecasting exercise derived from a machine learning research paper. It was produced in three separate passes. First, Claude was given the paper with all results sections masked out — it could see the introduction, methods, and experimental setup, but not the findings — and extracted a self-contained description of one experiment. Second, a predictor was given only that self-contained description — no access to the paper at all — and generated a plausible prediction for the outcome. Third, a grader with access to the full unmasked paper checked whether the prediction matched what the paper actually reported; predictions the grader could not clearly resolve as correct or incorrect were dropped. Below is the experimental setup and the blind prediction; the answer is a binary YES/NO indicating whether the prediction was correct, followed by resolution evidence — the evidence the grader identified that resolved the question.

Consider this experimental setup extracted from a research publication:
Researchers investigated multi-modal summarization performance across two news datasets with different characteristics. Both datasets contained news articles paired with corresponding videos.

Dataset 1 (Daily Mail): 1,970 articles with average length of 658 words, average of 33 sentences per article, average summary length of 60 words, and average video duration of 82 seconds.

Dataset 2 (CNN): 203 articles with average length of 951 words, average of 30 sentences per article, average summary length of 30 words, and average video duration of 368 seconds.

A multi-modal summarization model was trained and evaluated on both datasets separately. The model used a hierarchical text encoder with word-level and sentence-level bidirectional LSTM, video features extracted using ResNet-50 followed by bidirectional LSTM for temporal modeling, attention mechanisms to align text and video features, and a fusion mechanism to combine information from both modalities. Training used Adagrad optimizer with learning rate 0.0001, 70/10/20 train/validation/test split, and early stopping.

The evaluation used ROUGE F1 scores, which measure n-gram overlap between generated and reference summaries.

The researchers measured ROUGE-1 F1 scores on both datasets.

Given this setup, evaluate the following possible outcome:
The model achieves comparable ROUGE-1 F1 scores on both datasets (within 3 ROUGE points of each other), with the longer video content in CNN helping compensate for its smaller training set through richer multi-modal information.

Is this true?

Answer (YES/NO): NO